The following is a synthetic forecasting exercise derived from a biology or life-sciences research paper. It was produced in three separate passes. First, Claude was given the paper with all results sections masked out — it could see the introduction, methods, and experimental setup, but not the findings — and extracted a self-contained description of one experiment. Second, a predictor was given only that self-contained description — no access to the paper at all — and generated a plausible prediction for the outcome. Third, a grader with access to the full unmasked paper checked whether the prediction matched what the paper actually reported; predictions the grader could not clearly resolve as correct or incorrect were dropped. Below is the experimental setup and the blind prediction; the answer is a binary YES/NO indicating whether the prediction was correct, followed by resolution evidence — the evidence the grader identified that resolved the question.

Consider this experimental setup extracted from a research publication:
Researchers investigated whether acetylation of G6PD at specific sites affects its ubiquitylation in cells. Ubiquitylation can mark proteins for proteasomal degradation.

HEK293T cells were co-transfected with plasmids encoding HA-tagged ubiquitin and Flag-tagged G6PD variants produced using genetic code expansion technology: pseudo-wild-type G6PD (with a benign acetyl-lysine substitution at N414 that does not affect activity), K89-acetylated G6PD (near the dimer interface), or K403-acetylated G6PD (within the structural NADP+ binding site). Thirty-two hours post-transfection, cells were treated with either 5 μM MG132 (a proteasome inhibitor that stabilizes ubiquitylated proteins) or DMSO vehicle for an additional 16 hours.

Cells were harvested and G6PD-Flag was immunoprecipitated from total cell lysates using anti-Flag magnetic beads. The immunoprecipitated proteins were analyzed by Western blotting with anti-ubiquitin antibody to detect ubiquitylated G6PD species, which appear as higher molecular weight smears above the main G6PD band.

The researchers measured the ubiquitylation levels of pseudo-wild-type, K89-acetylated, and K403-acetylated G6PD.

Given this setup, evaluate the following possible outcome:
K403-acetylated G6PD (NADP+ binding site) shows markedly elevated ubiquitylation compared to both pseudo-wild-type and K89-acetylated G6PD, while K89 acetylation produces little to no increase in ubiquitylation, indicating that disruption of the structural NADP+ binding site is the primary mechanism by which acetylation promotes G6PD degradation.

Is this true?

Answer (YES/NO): NO